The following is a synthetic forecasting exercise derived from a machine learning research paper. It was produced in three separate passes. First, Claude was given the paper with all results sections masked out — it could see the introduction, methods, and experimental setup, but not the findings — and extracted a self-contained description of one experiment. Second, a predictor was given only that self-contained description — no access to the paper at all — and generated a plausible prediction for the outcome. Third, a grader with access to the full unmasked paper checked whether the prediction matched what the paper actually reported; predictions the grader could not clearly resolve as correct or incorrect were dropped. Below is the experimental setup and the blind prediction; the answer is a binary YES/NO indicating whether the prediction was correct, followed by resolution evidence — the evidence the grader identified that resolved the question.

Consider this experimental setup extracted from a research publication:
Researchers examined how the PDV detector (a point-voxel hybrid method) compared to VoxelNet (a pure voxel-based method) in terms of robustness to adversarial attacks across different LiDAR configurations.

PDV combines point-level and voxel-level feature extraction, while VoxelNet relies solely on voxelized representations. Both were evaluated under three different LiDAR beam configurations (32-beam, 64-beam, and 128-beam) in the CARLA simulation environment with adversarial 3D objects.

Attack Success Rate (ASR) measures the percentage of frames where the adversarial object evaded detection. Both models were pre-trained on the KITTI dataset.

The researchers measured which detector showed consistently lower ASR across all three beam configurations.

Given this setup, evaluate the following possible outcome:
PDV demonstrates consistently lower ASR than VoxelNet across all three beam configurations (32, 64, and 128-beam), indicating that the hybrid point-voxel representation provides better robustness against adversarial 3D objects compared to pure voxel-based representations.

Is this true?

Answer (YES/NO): YES